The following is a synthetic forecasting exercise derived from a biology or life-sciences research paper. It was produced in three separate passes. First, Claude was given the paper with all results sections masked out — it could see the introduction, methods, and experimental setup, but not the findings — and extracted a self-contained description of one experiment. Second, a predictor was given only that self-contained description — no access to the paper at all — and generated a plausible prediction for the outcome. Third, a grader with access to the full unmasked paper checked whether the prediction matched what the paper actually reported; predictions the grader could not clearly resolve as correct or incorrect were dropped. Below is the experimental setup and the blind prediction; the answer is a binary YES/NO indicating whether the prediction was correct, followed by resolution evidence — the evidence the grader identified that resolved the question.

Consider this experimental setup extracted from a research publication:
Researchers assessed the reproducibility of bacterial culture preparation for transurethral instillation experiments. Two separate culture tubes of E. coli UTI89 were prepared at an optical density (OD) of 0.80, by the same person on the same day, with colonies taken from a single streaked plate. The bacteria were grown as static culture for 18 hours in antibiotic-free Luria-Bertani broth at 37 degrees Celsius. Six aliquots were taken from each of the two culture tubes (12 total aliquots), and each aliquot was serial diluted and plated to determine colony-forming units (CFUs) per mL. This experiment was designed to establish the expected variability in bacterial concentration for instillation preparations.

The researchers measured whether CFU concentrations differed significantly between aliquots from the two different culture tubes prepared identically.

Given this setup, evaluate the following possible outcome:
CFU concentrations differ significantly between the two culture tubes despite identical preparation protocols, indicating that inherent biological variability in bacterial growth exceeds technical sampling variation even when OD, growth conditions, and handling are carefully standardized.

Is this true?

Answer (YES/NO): NO